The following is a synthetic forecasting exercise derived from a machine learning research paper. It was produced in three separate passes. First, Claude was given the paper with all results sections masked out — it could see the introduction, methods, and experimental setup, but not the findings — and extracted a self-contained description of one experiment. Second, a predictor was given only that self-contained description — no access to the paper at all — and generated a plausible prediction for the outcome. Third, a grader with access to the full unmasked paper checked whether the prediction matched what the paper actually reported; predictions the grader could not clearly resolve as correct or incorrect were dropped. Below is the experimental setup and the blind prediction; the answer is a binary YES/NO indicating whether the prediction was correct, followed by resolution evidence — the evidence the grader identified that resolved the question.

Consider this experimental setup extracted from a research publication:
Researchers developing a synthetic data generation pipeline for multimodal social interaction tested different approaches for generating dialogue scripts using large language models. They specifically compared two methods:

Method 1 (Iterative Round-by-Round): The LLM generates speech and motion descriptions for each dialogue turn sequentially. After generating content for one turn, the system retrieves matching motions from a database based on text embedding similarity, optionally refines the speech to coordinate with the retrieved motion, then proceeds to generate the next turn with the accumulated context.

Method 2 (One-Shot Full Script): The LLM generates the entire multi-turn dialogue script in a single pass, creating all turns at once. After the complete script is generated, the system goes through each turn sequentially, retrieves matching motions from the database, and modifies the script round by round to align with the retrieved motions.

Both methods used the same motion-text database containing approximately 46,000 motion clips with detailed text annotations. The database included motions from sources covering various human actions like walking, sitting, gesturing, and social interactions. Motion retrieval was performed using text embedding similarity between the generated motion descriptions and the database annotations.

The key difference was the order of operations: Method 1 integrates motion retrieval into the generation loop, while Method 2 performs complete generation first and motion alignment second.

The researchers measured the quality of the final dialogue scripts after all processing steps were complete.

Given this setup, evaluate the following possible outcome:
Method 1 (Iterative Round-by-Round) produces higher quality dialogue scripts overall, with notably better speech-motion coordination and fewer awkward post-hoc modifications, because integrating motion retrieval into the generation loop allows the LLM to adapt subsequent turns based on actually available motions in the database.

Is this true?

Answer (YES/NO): YES